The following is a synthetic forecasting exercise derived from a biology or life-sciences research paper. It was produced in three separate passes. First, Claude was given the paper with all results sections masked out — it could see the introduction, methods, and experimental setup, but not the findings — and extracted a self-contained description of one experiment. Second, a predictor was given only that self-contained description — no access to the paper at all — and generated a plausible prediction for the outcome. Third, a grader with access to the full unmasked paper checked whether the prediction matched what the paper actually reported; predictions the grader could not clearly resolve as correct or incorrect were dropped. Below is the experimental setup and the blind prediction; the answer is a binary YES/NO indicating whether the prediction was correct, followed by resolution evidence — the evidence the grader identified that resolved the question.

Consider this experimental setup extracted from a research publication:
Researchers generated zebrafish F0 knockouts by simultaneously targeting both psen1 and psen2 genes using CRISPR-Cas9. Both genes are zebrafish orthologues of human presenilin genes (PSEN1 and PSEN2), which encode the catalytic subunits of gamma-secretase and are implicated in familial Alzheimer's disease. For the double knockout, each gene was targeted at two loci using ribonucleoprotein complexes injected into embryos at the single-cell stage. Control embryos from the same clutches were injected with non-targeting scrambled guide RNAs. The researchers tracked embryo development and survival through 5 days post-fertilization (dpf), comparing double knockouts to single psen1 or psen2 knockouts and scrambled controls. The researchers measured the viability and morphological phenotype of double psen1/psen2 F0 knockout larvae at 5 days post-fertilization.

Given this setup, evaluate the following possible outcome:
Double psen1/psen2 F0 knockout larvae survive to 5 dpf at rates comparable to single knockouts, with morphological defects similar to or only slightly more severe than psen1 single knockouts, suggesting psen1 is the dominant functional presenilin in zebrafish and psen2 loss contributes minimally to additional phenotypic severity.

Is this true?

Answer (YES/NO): NO